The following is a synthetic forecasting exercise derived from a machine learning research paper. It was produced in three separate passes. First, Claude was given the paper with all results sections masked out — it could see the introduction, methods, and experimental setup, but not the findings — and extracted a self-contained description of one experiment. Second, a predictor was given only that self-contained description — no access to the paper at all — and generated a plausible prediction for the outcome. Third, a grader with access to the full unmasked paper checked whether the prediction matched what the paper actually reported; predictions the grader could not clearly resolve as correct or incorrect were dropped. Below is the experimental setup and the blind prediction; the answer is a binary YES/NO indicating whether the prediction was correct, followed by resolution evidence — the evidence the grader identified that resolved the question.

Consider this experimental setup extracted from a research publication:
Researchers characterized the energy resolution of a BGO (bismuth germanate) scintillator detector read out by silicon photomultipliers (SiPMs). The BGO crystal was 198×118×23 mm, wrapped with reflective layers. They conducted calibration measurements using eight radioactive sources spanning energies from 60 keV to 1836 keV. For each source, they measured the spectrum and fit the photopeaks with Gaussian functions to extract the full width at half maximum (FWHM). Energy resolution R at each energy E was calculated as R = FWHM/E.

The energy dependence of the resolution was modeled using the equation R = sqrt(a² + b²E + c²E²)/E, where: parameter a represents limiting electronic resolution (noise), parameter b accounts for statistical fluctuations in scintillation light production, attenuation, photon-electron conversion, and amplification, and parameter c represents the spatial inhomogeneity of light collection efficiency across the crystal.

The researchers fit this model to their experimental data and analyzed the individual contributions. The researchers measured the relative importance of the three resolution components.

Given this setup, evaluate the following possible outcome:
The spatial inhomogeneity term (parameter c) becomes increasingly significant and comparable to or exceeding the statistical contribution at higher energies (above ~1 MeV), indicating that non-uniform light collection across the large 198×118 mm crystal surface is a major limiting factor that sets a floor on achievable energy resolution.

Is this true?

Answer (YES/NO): NO